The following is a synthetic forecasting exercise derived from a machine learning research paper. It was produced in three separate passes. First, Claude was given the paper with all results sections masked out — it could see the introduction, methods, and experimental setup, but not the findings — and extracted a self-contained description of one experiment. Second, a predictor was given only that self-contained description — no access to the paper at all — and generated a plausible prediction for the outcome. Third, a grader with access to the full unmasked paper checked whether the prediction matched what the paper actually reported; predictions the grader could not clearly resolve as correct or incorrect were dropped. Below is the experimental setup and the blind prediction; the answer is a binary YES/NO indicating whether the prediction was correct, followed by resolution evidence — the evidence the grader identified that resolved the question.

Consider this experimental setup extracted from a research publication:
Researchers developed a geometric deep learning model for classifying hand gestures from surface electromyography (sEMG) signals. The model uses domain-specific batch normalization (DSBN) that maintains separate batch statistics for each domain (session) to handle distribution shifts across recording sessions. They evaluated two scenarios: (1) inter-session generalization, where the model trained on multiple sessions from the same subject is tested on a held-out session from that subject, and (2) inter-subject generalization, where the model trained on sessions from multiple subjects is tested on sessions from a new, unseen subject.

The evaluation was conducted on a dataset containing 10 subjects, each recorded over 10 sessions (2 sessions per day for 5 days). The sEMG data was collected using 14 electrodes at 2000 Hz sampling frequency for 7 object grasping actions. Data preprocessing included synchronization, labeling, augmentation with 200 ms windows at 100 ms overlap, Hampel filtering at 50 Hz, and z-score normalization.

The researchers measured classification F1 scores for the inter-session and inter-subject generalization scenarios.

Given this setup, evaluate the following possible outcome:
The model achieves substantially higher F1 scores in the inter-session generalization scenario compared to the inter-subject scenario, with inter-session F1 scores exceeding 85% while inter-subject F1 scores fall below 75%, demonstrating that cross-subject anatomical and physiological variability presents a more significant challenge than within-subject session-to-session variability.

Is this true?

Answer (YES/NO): NO